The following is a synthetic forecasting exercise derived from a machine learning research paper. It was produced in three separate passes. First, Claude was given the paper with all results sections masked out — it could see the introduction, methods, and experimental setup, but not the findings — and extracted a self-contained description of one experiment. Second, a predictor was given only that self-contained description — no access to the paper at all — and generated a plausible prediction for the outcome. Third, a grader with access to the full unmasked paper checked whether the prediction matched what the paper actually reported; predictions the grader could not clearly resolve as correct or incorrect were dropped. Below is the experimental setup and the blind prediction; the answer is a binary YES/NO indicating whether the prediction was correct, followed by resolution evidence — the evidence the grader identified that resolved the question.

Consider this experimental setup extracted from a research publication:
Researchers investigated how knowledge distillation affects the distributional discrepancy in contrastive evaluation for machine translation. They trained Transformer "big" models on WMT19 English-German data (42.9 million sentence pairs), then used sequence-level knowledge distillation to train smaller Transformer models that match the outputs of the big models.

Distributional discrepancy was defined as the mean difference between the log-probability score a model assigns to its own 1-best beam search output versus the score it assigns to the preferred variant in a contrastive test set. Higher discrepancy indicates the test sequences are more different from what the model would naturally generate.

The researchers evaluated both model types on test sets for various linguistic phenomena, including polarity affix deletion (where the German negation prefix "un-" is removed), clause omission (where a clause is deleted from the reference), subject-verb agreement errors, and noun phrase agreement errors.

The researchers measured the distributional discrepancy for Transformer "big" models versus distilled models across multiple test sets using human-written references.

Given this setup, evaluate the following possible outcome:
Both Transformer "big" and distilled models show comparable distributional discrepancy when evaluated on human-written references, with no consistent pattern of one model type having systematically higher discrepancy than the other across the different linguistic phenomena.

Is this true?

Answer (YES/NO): NO